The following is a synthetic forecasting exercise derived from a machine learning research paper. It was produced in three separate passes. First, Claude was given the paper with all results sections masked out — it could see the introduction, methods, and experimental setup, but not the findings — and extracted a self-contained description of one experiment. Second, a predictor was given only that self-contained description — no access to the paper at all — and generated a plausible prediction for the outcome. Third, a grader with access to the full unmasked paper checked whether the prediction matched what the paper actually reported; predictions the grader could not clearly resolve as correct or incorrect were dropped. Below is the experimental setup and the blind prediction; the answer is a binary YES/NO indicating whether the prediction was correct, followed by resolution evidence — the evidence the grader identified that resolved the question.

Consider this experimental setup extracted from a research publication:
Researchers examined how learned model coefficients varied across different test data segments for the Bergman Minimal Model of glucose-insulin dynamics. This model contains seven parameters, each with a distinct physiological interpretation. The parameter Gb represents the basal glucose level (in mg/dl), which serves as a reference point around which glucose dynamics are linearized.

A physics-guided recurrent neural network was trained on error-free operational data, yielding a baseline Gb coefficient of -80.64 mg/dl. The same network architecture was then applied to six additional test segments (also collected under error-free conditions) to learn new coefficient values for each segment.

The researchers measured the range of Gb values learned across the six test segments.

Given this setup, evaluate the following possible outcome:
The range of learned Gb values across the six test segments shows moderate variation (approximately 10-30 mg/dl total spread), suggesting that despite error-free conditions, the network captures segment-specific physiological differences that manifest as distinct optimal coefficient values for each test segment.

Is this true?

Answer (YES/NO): NO